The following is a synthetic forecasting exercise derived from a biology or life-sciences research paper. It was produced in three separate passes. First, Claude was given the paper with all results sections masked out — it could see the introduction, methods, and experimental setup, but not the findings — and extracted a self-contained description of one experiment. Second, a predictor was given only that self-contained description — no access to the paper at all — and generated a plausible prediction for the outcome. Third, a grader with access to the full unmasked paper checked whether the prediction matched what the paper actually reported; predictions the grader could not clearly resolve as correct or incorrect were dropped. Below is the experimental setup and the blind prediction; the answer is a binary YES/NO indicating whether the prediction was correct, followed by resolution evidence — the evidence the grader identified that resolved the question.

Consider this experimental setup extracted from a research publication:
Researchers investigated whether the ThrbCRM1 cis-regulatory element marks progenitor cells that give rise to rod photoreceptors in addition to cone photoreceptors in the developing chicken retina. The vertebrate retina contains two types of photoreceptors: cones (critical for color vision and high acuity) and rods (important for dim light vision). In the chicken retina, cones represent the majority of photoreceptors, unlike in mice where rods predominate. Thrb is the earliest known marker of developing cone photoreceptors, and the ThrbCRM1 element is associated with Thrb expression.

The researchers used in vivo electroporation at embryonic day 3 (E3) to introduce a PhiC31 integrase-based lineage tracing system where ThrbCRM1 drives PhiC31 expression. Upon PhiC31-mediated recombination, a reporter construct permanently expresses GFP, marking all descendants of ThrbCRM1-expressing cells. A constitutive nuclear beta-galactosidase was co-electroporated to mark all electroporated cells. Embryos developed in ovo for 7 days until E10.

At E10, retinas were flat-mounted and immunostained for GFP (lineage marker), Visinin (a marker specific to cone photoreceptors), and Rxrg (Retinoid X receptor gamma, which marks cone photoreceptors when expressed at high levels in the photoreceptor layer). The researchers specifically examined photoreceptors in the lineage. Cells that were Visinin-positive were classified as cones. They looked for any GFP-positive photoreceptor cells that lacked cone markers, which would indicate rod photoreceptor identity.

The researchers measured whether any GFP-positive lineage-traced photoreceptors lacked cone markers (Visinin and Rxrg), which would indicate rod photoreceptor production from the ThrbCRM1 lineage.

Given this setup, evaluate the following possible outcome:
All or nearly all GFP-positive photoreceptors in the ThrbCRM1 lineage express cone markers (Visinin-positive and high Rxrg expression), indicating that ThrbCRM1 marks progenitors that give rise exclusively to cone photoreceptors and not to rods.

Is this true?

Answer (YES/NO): YES